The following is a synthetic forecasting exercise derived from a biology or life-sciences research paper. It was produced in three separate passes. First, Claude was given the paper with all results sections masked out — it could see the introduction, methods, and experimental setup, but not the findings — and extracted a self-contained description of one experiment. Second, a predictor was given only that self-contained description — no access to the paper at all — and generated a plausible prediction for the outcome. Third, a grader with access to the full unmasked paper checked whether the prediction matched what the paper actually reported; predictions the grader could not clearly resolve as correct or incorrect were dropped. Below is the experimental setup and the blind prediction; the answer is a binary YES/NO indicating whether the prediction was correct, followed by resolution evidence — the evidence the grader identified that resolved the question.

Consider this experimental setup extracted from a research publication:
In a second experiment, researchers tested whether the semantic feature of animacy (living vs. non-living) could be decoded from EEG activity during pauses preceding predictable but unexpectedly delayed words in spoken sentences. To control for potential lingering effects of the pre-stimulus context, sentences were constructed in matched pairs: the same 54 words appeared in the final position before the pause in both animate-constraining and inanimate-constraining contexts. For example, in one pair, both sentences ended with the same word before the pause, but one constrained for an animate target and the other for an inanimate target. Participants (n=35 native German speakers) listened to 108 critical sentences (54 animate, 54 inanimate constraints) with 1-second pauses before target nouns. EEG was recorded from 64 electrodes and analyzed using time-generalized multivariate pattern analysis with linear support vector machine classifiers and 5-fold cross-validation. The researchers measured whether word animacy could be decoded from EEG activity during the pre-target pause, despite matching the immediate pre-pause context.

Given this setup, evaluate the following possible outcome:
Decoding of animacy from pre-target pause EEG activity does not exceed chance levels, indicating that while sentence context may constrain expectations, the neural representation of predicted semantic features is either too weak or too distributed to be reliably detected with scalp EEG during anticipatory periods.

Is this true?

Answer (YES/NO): NO